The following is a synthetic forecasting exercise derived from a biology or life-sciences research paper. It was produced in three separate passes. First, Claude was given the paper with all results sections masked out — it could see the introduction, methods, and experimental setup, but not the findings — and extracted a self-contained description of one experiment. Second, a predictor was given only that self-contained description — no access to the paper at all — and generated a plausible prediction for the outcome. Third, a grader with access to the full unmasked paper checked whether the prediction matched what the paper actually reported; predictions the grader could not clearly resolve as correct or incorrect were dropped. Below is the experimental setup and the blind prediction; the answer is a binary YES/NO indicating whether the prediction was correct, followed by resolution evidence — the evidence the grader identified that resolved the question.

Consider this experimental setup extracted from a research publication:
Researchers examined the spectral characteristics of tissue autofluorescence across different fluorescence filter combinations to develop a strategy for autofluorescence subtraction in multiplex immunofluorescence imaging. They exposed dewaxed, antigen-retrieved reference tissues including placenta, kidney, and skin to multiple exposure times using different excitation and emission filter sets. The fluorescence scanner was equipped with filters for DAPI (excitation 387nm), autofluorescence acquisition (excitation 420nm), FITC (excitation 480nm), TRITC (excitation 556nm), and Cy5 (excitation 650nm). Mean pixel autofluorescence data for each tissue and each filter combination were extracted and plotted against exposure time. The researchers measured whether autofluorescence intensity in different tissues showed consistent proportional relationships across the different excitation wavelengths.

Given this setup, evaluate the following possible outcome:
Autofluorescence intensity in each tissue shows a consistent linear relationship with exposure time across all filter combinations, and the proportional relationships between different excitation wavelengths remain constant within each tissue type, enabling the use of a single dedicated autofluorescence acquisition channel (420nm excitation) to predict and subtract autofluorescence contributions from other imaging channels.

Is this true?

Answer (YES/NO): NO